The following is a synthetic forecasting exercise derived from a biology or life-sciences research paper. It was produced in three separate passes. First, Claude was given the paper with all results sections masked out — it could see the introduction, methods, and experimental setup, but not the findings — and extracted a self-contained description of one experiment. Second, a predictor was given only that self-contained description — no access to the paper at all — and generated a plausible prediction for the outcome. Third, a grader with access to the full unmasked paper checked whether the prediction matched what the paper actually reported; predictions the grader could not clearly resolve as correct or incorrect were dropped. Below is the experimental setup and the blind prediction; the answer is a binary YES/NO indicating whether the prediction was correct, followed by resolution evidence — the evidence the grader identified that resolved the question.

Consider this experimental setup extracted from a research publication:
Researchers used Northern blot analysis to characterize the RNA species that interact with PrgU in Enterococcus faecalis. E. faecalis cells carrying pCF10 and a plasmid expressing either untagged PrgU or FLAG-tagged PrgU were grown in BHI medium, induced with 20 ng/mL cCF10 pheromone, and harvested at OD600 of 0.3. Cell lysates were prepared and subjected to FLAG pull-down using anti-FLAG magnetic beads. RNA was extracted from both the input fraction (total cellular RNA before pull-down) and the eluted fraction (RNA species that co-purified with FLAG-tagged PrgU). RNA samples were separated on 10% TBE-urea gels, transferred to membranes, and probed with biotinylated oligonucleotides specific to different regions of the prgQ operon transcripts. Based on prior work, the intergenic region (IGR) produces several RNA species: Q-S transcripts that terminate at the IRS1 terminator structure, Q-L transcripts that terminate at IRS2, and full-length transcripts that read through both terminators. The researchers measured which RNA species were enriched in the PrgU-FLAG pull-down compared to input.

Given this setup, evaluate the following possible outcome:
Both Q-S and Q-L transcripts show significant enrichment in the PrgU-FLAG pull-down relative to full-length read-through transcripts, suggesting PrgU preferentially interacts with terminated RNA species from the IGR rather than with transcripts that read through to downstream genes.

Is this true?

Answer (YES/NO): NO